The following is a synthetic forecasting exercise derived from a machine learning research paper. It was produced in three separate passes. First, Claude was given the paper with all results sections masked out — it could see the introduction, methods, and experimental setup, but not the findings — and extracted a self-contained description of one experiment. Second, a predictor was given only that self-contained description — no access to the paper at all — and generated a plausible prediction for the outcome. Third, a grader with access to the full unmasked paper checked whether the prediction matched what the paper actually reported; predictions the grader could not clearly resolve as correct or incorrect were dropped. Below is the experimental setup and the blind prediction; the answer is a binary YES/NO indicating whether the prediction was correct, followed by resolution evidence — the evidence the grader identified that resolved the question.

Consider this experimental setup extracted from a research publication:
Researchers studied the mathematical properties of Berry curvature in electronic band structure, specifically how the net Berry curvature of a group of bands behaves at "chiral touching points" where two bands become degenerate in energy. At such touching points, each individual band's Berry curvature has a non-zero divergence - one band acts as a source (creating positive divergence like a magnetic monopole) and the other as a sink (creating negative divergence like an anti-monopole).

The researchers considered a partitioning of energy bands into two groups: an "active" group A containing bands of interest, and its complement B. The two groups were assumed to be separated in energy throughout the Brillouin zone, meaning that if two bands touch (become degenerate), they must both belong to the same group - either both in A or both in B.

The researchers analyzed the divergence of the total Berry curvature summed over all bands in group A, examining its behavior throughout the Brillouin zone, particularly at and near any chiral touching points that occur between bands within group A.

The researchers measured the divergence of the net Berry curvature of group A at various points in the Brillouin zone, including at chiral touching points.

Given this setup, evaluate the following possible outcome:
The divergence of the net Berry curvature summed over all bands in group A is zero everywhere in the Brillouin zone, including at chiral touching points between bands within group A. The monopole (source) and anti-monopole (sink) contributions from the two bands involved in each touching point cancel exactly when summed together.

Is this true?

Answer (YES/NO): YES